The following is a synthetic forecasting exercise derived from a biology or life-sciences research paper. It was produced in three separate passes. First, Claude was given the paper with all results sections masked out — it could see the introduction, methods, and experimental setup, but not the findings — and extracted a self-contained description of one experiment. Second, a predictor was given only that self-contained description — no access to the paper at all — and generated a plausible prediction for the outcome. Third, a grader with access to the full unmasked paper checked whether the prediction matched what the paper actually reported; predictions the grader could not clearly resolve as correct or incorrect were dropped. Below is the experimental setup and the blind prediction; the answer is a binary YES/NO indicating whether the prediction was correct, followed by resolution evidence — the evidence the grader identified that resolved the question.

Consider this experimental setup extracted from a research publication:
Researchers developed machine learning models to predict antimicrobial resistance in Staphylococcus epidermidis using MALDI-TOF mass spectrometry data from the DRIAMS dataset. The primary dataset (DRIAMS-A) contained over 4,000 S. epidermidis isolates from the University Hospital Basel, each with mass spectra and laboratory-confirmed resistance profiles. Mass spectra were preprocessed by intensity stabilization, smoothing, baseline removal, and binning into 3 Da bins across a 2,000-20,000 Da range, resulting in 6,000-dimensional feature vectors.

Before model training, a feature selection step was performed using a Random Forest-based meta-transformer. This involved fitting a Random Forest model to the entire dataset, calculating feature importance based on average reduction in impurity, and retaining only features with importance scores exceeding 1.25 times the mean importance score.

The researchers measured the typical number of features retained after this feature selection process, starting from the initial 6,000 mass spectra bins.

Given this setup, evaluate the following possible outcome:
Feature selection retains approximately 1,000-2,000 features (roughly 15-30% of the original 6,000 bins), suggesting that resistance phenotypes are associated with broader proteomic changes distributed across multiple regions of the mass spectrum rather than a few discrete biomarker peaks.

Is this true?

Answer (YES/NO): YES